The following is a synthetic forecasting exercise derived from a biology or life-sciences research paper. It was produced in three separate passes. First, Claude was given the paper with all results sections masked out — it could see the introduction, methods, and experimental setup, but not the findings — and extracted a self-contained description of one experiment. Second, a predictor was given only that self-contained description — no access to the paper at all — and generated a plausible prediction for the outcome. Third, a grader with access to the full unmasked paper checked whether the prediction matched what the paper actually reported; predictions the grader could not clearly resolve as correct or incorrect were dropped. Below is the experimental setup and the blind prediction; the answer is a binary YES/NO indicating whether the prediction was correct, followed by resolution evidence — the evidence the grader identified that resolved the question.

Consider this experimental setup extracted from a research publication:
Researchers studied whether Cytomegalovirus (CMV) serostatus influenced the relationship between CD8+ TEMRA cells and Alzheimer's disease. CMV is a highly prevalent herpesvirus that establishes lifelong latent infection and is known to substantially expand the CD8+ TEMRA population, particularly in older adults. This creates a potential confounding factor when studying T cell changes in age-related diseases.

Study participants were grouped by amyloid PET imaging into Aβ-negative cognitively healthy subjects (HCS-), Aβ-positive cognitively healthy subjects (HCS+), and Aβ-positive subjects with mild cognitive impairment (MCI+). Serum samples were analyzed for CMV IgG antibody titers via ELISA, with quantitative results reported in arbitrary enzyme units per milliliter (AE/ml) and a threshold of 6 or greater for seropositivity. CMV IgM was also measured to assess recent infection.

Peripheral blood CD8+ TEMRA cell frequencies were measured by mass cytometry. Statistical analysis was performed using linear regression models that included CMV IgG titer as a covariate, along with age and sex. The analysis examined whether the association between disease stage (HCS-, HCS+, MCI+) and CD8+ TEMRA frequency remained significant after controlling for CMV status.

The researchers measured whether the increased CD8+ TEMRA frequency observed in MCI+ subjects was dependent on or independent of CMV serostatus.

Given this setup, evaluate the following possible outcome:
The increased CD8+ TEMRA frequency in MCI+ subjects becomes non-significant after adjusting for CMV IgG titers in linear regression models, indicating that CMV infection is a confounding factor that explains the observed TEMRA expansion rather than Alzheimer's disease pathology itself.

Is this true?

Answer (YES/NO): NO